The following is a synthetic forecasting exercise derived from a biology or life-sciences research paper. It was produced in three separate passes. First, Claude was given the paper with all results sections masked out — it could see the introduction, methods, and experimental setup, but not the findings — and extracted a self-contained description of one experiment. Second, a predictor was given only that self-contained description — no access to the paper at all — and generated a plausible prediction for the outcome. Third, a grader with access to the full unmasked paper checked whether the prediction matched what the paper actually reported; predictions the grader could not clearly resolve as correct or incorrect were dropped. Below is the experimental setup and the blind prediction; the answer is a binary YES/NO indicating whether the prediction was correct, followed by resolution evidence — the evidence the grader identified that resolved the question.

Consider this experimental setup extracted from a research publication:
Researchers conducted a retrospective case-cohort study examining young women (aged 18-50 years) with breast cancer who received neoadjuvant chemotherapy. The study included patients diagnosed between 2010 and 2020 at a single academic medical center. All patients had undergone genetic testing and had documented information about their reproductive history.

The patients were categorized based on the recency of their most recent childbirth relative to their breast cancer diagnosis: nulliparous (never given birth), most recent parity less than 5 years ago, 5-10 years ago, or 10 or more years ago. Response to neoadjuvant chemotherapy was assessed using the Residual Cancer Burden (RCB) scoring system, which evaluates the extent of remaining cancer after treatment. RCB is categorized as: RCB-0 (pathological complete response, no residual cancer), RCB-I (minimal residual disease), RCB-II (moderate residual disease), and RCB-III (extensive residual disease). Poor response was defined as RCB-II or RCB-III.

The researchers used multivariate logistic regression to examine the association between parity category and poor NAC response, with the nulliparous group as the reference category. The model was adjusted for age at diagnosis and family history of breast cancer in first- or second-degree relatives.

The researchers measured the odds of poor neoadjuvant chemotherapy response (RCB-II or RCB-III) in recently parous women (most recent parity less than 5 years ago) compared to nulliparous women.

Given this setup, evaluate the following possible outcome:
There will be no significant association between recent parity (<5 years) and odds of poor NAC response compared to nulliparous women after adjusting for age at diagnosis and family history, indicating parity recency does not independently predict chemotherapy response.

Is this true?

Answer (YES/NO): NO